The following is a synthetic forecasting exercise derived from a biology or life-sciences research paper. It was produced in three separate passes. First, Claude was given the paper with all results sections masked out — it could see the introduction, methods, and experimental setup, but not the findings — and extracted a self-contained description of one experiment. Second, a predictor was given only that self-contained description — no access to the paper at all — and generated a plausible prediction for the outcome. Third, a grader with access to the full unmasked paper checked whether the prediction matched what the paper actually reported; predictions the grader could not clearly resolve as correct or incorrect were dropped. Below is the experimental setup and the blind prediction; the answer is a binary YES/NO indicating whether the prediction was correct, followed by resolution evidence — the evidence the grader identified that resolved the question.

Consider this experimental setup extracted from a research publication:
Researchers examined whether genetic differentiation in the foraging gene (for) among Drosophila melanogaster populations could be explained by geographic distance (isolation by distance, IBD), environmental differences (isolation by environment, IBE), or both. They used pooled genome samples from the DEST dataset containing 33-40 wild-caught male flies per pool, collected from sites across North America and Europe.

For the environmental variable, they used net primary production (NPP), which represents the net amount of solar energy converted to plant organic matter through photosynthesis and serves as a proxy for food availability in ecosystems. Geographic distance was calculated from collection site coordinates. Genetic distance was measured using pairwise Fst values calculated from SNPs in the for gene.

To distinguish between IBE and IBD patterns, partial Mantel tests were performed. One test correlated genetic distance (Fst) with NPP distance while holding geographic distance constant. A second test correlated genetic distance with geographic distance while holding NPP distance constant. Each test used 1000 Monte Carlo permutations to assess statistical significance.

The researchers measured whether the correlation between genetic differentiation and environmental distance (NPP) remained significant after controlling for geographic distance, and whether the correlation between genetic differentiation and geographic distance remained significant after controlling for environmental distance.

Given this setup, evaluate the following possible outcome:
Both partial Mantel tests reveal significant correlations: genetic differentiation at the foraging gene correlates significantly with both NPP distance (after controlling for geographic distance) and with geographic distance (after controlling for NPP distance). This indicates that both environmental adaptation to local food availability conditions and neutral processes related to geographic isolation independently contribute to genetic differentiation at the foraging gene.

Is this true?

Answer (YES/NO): YES